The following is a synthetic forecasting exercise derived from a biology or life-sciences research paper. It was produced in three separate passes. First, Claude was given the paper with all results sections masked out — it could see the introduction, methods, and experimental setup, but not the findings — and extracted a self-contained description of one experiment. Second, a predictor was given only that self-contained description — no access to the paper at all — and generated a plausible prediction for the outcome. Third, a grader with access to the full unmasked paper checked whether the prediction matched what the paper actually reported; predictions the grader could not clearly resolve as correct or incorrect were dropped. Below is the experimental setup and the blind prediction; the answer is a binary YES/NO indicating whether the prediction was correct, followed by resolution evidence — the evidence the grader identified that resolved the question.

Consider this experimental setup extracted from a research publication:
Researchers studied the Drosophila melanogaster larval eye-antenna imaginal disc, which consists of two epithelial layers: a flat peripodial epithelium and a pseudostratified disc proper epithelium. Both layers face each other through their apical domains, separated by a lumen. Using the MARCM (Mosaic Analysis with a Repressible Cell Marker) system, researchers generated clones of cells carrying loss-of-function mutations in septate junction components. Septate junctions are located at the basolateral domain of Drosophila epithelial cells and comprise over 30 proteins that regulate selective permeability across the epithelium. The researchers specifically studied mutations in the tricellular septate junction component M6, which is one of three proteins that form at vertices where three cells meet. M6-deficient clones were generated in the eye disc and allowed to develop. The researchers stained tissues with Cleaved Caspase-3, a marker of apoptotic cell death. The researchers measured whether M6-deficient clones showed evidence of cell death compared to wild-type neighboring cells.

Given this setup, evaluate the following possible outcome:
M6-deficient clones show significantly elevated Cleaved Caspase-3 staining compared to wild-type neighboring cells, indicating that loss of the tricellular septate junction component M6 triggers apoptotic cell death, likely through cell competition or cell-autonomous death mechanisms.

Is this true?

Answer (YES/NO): YES